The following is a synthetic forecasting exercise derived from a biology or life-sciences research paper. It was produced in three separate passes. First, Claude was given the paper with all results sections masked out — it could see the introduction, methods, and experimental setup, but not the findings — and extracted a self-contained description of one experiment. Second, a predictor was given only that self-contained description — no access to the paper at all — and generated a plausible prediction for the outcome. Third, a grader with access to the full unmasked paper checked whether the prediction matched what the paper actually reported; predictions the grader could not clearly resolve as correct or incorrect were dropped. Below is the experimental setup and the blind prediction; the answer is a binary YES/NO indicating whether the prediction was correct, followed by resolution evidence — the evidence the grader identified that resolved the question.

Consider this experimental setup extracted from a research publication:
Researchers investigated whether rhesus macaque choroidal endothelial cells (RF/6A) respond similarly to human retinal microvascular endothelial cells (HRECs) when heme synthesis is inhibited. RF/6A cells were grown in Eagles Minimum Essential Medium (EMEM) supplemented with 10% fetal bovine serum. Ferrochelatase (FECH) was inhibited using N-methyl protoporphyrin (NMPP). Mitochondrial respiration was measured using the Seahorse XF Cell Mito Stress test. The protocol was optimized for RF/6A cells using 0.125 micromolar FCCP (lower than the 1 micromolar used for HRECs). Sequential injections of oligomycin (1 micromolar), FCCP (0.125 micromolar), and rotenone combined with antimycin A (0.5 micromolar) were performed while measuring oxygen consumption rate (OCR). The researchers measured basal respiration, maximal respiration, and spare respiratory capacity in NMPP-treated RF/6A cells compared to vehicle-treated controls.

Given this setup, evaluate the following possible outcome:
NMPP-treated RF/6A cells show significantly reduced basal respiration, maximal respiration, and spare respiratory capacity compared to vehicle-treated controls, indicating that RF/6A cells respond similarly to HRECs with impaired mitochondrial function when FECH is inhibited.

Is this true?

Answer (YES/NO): YES